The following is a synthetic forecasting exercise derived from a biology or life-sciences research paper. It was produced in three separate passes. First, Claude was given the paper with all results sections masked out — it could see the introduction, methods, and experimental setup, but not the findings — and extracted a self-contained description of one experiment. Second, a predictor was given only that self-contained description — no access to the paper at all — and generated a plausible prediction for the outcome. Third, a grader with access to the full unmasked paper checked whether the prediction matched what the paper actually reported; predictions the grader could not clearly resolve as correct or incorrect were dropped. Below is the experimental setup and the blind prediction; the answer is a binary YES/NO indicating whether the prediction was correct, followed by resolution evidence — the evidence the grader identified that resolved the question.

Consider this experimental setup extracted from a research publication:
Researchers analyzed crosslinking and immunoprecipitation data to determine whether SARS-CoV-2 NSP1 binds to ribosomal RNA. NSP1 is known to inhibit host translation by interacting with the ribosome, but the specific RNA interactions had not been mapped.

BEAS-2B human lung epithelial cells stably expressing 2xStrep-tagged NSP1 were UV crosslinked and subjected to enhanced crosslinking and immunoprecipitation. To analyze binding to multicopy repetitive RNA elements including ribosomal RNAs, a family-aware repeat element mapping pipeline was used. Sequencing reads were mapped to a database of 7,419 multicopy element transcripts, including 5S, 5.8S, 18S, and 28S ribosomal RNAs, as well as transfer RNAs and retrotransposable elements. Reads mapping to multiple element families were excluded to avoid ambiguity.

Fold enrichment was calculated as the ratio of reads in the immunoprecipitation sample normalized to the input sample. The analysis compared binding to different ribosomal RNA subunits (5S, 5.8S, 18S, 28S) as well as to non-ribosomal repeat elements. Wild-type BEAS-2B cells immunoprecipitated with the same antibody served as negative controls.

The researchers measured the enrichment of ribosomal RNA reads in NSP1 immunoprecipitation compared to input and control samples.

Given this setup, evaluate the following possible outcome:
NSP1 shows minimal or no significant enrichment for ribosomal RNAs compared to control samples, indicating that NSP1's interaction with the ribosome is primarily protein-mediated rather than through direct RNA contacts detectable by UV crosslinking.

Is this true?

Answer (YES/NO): NO